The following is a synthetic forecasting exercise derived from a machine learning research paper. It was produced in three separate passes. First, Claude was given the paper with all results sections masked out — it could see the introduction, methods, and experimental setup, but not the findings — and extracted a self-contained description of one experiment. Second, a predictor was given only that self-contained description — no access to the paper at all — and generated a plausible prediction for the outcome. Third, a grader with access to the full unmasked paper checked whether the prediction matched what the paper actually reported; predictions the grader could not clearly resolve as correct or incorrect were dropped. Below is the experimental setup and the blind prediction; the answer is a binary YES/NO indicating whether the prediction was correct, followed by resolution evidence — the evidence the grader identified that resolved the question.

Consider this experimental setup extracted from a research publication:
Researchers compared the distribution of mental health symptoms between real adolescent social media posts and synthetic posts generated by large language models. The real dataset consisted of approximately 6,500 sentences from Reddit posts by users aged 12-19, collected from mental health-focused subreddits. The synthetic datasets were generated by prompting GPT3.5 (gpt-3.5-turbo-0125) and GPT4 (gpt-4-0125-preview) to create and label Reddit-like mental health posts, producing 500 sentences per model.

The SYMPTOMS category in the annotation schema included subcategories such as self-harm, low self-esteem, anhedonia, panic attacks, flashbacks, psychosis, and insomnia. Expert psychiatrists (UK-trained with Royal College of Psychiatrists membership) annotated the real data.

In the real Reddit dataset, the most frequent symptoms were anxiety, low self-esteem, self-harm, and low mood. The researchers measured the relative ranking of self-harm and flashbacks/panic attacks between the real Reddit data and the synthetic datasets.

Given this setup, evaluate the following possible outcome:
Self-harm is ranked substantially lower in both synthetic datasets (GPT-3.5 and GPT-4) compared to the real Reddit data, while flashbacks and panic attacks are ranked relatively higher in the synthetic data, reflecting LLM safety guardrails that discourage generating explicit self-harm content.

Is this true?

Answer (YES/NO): YES